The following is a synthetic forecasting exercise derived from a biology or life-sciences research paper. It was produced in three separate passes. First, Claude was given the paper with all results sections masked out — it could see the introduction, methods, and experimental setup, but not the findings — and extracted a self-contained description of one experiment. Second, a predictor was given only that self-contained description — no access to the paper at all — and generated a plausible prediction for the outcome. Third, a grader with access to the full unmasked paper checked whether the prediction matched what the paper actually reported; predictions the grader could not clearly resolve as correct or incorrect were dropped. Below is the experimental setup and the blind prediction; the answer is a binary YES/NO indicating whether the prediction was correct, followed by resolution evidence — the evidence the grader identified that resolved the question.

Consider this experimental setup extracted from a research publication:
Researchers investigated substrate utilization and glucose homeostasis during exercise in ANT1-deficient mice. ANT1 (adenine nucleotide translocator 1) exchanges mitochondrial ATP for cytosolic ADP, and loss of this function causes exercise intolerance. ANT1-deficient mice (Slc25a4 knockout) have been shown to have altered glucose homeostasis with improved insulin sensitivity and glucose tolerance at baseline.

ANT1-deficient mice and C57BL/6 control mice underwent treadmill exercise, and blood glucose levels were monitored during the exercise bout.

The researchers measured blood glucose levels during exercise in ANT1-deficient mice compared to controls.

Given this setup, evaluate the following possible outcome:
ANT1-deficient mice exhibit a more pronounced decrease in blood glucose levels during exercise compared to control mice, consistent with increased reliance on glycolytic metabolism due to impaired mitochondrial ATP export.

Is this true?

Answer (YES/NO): YES